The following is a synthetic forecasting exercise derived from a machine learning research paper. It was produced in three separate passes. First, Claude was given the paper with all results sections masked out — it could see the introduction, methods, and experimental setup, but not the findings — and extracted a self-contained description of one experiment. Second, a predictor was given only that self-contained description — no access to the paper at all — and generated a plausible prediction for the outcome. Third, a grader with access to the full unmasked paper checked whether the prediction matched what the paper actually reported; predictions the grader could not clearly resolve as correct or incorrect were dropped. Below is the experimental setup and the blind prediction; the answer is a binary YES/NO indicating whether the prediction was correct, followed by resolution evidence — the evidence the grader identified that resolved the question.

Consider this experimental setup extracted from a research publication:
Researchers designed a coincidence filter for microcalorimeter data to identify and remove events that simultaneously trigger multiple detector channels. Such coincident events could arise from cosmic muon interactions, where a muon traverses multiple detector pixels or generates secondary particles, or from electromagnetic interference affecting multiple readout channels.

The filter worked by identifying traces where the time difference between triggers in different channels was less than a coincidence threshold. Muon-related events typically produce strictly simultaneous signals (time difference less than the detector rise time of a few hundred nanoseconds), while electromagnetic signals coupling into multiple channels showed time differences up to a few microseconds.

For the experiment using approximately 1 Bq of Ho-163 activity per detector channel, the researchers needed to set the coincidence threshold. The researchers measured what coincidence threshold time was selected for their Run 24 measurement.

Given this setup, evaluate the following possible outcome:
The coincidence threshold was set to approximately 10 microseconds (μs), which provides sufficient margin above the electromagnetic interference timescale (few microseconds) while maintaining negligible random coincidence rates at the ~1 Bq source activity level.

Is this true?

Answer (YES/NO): NO